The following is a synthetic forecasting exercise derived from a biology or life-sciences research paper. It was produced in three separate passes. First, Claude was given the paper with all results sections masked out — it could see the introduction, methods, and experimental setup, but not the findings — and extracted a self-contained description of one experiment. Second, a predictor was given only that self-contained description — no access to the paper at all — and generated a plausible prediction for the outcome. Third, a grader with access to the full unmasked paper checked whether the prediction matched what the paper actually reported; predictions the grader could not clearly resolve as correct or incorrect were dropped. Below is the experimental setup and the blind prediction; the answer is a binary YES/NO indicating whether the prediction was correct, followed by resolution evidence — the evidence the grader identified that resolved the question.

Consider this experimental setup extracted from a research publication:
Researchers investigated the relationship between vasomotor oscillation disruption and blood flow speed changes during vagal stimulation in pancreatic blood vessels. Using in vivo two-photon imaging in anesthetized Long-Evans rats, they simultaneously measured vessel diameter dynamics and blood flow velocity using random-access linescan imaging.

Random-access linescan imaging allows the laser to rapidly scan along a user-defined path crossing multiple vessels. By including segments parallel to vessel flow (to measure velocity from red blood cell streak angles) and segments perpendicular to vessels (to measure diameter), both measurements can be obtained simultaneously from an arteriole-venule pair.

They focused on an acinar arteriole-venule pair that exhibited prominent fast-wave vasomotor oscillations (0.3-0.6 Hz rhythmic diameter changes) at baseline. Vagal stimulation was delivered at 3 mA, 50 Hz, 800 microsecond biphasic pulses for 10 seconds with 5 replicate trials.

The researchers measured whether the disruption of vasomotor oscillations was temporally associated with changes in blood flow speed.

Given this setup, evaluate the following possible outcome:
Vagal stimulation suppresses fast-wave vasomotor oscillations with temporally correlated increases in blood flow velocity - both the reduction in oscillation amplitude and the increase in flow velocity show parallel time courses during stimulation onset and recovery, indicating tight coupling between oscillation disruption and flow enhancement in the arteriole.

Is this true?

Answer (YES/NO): YES